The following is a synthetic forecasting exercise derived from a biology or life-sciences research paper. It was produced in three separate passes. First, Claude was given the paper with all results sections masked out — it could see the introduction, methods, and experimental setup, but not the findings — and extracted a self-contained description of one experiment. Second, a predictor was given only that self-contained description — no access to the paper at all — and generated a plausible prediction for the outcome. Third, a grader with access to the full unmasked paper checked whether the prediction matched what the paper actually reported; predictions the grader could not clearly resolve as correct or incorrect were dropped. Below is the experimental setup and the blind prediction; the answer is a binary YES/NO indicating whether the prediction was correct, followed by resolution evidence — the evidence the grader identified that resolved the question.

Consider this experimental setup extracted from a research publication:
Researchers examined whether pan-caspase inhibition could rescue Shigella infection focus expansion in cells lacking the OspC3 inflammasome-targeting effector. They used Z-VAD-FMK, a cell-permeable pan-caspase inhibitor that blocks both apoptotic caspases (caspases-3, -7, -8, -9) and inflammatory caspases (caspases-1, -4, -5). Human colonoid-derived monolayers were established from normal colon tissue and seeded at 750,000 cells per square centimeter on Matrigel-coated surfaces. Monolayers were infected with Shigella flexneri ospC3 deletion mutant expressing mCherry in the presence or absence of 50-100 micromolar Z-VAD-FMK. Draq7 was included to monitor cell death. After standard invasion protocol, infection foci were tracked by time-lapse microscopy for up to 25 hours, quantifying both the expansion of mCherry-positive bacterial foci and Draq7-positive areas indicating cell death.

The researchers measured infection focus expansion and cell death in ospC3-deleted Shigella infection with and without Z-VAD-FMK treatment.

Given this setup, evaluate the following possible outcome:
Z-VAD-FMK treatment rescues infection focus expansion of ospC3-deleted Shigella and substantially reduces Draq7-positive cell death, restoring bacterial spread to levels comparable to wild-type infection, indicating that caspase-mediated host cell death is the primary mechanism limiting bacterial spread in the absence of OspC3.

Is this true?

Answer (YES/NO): YES